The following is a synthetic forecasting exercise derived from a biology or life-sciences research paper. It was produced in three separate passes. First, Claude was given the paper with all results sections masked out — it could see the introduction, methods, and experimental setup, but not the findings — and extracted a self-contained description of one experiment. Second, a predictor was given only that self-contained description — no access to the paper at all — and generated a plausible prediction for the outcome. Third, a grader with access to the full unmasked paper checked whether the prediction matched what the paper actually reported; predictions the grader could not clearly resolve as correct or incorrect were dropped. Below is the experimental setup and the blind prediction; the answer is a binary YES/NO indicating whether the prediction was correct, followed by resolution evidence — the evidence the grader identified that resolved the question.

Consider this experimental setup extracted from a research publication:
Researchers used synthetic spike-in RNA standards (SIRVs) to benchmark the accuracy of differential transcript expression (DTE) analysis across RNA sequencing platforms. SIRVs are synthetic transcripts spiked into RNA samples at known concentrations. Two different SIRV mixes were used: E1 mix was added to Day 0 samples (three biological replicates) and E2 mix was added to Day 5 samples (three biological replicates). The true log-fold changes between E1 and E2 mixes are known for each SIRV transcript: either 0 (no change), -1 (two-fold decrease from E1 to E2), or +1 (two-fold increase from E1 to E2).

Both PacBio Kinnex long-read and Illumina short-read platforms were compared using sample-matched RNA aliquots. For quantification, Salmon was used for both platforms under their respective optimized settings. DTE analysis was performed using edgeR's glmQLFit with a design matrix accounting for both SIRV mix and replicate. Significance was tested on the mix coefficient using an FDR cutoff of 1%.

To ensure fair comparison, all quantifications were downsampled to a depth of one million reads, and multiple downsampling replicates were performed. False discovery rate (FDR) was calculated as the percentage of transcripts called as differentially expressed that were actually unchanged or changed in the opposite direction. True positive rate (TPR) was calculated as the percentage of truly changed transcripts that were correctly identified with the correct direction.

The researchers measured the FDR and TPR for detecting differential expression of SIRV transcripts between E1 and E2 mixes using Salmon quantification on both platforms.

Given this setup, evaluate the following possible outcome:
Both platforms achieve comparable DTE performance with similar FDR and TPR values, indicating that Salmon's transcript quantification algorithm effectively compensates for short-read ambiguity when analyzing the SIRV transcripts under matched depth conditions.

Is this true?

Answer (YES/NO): NO